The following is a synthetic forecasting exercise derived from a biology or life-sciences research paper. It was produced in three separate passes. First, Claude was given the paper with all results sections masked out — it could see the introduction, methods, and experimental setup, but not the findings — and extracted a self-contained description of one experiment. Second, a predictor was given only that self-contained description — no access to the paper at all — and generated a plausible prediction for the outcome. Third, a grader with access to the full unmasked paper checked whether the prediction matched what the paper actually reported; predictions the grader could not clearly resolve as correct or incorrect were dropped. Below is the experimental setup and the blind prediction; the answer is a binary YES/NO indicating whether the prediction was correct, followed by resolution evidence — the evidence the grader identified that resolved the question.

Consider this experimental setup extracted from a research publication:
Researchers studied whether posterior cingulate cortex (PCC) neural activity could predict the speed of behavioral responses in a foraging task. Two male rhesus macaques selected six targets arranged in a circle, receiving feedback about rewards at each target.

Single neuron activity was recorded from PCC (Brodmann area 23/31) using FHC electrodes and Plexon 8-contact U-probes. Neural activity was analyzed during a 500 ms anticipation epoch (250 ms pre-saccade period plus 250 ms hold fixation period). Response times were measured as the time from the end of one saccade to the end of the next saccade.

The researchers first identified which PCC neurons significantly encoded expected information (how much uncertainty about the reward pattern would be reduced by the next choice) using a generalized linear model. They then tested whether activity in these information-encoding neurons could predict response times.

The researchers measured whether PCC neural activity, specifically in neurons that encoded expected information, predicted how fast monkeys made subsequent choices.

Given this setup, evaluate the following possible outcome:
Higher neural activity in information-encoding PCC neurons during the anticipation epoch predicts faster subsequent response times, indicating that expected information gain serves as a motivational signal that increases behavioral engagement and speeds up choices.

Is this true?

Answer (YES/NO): YES